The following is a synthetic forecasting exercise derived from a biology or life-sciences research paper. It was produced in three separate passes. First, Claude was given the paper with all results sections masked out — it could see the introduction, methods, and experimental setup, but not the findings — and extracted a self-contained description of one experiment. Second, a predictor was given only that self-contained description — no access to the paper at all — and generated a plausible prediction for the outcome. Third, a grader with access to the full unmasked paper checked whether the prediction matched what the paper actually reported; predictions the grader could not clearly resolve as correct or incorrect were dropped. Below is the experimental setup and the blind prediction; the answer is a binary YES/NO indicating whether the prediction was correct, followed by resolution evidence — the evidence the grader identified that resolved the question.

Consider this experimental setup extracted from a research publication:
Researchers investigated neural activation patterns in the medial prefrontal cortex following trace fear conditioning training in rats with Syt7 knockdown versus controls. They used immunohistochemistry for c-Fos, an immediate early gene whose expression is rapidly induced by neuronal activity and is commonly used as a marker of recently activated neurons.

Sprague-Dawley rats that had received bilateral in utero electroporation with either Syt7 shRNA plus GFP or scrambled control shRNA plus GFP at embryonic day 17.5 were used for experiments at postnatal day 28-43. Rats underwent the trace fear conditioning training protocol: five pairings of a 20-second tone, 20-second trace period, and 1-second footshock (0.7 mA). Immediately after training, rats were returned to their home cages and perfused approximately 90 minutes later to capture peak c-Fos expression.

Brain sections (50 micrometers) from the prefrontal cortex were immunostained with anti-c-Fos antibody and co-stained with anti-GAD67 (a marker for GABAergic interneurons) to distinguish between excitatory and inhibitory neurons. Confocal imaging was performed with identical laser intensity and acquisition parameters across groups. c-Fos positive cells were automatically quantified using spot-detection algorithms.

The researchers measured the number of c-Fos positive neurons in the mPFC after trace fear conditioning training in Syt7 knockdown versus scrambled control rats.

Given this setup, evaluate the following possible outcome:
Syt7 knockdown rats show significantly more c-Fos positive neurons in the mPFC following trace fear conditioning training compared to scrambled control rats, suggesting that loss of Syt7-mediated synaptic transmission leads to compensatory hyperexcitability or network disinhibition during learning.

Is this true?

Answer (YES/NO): NO